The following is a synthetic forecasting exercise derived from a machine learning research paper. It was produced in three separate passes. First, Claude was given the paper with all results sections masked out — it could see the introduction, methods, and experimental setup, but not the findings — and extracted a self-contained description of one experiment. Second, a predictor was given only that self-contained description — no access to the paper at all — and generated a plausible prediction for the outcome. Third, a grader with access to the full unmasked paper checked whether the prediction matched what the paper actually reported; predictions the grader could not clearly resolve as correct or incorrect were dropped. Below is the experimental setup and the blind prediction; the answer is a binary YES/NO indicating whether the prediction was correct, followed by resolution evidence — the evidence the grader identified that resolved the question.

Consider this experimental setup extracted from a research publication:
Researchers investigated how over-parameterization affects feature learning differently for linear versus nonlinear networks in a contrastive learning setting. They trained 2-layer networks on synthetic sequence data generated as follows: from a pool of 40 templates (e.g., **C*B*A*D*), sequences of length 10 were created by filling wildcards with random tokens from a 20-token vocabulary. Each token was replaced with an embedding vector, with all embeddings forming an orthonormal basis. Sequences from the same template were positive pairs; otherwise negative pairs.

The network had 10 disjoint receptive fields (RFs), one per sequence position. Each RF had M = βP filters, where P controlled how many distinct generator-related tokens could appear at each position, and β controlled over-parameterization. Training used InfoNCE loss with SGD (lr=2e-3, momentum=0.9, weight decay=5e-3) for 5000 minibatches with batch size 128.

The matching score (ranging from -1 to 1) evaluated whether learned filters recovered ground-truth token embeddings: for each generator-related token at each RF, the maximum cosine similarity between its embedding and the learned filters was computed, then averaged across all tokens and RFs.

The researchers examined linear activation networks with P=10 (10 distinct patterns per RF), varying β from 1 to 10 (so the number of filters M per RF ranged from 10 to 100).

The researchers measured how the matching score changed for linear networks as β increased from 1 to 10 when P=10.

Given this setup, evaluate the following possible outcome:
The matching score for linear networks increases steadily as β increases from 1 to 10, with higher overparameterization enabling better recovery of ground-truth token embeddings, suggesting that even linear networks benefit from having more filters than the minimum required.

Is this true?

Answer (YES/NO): NO